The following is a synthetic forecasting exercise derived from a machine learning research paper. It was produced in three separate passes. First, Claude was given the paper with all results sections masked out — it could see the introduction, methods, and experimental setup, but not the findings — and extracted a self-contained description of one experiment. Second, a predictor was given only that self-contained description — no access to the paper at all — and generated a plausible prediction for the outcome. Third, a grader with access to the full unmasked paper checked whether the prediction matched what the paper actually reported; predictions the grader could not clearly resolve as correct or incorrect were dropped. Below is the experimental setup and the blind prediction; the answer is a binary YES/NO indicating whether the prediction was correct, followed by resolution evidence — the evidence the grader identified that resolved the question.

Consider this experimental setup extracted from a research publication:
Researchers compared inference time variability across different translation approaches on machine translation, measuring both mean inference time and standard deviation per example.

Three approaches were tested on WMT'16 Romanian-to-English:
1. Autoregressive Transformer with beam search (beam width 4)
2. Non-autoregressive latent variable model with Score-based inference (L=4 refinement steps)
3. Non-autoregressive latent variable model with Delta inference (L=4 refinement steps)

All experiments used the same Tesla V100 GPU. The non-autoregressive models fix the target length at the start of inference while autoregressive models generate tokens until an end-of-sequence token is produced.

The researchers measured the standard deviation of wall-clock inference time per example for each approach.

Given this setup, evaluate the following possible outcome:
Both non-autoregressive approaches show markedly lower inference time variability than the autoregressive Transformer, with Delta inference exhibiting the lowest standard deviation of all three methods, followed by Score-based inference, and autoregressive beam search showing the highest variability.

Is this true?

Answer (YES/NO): NO